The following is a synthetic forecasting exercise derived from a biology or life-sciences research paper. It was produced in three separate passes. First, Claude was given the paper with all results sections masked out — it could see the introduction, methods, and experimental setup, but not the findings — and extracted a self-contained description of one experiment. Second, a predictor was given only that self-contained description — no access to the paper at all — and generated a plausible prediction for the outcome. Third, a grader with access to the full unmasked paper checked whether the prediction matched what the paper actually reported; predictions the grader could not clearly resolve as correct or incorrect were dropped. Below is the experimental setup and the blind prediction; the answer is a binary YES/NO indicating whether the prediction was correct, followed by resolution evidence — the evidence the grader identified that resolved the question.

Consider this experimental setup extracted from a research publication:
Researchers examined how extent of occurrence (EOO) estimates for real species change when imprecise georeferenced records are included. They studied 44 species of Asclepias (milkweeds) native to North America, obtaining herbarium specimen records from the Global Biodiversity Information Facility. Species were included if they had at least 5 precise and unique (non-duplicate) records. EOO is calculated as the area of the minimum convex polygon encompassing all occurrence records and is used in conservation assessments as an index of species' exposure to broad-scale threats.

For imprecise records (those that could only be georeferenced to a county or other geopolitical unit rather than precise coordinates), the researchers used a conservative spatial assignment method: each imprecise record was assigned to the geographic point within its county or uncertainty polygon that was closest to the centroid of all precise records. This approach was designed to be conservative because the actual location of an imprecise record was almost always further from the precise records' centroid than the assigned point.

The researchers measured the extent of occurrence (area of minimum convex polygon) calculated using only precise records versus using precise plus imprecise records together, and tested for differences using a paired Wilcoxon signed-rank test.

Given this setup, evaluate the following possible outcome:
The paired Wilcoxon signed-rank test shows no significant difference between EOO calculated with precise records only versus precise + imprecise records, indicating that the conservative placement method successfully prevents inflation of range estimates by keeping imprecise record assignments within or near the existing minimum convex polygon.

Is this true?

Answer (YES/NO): NO